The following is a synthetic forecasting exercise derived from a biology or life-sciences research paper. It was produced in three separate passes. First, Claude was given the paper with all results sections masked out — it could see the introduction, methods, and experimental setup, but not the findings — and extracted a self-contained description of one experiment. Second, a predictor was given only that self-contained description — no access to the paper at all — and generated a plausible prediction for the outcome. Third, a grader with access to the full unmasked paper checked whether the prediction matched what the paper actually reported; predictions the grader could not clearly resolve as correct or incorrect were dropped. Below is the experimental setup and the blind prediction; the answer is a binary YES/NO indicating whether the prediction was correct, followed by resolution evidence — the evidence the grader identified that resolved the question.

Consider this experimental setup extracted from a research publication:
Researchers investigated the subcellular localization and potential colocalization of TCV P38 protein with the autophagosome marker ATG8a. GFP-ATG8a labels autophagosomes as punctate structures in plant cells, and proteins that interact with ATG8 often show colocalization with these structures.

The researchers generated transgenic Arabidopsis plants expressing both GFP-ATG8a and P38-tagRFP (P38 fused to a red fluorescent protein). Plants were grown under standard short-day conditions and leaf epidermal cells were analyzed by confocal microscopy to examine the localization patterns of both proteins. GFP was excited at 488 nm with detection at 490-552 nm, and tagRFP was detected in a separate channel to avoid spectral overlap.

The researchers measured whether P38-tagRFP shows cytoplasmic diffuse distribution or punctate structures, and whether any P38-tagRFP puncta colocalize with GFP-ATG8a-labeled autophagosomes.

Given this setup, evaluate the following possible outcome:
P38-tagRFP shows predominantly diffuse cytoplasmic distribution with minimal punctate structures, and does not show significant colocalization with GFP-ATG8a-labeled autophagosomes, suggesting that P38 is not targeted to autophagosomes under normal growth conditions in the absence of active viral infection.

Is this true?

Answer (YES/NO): NO